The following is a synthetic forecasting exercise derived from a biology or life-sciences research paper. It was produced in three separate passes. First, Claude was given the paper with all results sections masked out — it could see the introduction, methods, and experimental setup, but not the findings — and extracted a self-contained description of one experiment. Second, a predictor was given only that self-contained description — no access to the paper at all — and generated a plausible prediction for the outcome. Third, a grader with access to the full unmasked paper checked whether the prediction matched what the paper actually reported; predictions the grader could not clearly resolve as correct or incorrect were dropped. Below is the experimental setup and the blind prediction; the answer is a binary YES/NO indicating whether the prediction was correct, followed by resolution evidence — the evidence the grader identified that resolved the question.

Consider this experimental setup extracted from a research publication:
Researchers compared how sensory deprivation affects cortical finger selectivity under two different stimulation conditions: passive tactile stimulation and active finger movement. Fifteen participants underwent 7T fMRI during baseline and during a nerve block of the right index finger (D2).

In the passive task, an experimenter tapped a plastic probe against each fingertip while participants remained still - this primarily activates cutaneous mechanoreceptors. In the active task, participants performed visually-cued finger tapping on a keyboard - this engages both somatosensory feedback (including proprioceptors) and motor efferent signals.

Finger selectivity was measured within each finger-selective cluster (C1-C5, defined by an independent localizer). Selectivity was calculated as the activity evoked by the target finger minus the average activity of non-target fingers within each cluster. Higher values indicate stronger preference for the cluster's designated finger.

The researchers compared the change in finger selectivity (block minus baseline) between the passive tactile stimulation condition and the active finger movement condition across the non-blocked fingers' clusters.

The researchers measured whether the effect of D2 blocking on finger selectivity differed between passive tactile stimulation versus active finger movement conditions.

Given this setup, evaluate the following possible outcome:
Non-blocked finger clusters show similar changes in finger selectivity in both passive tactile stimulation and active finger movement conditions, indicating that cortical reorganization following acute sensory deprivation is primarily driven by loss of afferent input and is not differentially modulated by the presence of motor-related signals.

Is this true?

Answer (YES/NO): YES